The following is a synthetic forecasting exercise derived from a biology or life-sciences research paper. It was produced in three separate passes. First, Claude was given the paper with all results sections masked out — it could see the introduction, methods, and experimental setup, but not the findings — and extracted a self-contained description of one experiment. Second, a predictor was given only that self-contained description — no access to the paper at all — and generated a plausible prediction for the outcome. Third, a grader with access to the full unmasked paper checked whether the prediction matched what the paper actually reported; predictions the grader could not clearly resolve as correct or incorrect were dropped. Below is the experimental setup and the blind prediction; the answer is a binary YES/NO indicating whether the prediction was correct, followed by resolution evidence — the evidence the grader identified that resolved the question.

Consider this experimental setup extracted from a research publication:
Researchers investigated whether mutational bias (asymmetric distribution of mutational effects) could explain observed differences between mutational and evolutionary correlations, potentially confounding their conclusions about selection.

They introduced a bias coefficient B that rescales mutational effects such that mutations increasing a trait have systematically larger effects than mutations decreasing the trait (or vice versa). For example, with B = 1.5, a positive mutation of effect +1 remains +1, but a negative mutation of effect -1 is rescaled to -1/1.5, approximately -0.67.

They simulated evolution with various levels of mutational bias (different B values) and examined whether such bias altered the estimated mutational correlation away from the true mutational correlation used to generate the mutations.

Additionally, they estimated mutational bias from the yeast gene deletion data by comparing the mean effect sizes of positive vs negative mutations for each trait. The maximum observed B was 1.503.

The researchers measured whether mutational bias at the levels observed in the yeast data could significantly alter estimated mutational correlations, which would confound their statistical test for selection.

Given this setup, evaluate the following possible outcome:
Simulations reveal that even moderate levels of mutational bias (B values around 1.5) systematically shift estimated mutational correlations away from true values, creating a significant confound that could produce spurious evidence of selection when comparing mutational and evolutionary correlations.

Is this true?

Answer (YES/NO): NO